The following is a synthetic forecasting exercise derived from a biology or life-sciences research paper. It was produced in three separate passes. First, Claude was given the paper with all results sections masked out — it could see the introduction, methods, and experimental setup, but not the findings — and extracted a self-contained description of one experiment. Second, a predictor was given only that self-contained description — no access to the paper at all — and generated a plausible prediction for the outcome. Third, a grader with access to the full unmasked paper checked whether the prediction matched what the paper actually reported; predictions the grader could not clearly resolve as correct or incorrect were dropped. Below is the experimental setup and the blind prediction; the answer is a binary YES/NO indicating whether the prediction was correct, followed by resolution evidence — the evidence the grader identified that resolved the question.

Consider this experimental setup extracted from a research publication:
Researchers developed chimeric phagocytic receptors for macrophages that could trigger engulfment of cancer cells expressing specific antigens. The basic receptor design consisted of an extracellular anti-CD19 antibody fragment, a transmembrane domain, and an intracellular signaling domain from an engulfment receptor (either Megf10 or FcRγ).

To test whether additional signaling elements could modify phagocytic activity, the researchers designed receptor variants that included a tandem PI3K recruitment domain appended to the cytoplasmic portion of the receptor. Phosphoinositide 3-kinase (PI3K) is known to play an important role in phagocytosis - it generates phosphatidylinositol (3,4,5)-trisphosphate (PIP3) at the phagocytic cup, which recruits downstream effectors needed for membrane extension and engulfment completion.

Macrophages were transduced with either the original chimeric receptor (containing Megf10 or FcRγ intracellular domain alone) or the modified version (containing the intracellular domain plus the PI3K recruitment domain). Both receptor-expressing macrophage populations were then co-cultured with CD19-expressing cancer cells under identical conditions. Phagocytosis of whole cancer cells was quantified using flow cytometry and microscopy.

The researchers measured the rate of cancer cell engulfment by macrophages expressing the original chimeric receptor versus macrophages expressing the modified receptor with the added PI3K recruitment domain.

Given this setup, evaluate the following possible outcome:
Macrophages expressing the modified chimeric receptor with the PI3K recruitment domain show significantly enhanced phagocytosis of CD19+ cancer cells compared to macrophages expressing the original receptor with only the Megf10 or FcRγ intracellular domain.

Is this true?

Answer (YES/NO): YES